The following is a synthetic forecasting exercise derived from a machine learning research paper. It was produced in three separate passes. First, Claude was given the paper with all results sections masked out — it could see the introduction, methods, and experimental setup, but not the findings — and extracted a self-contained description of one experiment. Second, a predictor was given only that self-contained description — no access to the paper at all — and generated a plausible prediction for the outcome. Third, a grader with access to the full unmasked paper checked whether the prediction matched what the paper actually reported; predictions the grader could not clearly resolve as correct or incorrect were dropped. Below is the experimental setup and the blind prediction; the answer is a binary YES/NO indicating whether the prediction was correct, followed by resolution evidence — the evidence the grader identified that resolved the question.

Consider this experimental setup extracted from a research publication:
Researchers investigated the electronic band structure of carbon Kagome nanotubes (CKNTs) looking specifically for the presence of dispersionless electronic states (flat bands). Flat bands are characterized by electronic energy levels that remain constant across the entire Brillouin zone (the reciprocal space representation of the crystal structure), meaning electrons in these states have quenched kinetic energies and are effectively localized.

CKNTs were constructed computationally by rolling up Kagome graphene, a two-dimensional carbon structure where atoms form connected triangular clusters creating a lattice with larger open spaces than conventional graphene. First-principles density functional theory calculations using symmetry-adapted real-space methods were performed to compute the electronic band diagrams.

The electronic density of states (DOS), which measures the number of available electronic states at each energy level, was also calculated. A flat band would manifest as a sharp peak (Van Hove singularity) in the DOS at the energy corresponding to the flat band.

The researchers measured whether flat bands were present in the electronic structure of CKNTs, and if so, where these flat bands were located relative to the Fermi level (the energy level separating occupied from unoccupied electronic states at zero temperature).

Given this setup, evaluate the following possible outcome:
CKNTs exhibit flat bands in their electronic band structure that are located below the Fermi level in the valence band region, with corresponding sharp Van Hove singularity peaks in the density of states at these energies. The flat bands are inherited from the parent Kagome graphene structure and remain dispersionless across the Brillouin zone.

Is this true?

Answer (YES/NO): NO